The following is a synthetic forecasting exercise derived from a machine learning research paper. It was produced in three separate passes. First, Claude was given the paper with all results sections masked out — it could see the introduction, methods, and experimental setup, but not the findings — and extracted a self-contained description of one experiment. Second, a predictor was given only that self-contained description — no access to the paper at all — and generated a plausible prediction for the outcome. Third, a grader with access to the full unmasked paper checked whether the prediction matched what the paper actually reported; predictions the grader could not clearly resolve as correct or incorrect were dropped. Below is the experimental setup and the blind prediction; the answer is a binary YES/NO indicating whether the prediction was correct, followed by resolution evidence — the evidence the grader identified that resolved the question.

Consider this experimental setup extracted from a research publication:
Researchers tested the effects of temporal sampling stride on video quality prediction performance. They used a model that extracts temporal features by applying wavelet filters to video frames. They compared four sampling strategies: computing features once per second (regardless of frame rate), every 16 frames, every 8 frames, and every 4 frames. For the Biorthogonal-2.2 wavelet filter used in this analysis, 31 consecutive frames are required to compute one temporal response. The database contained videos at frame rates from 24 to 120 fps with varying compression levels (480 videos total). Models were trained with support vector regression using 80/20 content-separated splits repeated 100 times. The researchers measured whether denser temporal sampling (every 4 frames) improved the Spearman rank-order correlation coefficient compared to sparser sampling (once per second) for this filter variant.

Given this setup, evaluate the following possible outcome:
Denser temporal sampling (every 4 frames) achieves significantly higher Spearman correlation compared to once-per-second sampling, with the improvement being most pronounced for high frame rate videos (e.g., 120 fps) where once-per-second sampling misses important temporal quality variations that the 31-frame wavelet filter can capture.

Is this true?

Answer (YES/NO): NO